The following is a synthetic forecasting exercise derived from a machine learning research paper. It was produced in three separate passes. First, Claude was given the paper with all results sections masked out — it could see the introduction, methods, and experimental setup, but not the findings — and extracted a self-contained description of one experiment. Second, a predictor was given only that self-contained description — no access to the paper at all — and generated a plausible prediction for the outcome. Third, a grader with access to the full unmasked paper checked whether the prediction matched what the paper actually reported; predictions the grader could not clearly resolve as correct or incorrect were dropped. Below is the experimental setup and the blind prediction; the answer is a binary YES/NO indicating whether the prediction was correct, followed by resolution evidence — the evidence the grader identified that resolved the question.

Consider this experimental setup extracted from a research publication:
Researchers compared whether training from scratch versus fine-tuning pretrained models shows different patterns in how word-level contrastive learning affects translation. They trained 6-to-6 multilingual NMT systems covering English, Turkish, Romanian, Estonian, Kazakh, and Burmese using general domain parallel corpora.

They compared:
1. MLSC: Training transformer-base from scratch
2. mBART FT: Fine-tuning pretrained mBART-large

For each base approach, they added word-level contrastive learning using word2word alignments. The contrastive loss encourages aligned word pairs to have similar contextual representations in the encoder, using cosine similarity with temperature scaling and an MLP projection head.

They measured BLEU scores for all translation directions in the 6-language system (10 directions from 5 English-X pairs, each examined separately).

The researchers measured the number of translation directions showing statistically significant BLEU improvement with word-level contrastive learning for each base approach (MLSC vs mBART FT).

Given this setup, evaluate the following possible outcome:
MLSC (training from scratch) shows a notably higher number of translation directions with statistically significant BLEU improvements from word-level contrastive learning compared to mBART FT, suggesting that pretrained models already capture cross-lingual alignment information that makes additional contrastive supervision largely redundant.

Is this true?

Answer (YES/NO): NO